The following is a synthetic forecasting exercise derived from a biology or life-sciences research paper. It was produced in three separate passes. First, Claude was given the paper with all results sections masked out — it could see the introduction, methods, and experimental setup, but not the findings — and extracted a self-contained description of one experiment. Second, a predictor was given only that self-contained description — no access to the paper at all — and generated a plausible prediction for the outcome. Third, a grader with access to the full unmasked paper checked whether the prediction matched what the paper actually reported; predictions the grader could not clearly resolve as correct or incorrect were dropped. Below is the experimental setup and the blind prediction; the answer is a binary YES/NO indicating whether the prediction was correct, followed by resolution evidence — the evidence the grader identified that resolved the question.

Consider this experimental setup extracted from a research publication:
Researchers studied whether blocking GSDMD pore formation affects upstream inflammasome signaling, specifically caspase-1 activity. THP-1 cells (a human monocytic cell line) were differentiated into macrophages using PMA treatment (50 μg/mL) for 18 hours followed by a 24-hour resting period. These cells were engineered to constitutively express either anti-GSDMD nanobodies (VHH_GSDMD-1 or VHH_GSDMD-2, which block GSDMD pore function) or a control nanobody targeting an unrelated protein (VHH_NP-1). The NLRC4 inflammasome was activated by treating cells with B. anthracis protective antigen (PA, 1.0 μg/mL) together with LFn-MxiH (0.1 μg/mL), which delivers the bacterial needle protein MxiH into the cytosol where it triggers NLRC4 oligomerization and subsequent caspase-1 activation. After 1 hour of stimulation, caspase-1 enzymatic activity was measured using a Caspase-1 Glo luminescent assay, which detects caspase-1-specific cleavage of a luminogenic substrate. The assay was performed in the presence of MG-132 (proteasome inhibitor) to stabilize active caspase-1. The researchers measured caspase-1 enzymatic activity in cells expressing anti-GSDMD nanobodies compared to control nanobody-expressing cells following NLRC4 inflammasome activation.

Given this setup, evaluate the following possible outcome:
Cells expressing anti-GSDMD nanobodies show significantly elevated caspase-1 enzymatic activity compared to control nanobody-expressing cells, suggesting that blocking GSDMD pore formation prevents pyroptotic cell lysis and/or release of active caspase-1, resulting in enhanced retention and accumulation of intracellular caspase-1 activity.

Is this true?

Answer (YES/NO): YES